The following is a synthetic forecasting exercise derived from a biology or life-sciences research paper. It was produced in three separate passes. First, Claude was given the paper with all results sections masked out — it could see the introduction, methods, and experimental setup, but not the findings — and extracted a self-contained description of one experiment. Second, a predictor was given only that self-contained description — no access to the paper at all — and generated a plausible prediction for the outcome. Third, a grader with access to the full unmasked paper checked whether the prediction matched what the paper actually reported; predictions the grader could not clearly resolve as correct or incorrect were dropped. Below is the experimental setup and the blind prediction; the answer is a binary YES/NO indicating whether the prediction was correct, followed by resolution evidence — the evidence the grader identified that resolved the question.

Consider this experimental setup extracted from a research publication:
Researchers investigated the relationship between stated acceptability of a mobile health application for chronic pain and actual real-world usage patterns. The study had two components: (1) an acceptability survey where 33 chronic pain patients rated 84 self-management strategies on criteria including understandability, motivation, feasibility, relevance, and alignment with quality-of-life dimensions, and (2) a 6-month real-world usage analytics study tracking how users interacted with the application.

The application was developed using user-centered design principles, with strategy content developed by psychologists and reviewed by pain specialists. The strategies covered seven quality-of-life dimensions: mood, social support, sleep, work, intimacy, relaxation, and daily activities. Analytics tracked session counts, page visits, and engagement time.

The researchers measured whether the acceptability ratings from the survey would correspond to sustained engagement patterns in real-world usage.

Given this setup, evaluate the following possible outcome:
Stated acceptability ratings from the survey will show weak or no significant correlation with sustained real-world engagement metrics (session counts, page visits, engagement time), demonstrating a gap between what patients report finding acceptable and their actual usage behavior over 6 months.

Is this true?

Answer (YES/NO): YES